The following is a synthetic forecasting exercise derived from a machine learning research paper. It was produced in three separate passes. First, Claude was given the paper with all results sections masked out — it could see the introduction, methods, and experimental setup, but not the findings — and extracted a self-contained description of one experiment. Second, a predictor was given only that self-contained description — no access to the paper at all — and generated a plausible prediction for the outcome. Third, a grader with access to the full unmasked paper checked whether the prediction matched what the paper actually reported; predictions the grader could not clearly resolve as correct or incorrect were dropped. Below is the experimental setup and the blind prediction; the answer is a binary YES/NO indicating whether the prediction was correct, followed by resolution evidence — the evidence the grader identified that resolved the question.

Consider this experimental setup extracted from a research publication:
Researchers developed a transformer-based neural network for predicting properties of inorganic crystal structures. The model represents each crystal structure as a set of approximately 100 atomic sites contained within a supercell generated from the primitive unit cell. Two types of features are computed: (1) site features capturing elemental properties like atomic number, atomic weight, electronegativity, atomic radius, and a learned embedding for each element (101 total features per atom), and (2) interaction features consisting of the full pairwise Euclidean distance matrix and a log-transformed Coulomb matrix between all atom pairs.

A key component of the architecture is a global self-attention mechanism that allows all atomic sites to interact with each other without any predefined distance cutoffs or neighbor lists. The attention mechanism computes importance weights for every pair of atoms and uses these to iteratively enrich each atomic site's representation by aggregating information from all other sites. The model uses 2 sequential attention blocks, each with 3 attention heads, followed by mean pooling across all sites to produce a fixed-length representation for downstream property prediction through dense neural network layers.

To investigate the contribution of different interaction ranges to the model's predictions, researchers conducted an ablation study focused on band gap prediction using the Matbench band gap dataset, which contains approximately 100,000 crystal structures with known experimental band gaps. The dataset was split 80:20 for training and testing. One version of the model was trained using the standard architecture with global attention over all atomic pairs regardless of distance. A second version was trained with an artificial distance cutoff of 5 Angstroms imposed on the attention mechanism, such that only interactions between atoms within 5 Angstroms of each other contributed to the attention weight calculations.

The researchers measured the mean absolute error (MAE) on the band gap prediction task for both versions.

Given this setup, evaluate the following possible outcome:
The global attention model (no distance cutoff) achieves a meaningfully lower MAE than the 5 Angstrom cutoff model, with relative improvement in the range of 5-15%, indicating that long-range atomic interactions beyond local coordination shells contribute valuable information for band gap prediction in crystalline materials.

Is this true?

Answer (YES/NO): YES